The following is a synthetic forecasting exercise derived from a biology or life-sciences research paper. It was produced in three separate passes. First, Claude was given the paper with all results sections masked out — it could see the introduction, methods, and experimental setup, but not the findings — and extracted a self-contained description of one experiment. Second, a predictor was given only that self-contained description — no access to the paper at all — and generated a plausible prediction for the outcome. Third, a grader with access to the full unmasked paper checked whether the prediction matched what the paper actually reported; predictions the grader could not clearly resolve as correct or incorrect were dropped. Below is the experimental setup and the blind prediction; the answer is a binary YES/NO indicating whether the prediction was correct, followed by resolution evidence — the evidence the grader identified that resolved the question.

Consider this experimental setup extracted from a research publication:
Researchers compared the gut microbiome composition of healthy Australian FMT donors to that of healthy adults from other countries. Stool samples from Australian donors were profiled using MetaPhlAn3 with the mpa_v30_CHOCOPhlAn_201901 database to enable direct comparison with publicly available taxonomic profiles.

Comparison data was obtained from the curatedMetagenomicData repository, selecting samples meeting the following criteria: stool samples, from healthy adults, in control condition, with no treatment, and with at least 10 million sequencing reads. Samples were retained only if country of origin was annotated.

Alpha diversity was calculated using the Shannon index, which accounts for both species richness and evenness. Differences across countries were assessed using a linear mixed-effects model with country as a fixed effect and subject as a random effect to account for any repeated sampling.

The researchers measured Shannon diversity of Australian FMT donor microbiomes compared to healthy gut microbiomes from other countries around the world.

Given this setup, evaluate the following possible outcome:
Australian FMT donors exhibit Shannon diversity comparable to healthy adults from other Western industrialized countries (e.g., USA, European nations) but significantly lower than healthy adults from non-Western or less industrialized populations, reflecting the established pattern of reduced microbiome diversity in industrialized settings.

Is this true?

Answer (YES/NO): NO